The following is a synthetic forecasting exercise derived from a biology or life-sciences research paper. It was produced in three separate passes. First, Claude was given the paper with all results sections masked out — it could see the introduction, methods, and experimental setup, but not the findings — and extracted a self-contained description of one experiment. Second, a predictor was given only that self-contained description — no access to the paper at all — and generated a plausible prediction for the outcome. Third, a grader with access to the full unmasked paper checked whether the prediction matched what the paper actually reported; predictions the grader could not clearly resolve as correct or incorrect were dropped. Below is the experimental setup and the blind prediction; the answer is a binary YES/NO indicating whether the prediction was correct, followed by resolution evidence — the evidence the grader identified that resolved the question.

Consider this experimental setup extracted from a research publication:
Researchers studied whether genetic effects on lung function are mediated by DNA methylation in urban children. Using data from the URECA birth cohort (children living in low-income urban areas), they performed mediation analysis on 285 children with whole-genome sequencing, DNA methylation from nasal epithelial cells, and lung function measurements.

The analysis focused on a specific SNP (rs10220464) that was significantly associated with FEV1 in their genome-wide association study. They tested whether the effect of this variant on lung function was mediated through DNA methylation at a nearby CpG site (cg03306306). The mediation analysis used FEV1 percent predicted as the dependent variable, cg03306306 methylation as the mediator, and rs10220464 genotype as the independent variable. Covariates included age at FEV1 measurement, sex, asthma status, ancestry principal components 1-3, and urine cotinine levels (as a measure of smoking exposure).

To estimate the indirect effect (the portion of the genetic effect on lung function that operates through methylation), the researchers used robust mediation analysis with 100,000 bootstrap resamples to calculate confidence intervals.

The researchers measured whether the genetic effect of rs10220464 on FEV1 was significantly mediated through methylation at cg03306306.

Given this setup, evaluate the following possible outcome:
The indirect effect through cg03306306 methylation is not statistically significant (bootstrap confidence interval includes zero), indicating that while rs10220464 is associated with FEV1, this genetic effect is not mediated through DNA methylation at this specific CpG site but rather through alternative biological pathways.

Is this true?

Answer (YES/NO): NO